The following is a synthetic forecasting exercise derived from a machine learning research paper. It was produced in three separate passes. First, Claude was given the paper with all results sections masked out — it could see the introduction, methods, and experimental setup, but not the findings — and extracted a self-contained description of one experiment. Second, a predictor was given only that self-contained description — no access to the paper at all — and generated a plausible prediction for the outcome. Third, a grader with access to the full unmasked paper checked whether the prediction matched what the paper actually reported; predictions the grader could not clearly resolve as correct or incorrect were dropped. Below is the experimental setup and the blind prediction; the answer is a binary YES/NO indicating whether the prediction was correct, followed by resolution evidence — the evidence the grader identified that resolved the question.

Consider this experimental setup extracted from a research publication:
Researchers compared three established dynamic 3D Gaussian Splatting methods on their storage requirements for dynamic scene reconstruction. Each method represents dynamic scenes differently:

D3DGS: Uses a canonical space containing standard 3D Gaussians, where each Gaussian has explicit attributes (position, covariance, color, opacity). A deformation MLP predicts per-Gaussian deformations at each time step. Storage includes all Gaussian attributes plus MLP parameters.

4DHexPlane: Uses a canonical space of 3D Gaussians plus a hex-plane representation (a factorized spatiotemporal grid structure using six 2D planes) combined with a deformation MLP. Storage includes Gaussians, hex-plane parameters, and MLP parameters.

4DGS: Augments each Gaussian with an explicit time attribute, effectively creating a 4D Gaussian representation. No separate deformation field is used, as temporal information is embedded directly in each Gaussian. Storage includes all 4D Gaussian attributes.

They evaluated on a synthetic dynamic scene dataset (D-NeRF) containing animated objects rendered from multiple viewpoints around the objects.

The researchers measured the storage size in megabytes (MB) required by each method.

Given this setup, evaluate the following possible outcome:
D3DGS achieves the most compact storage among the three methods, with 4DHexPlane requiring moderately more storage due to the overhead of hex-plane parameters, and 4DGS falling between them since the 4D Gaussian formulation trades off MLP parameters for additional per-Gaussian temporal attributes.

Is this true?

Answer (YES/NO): NO